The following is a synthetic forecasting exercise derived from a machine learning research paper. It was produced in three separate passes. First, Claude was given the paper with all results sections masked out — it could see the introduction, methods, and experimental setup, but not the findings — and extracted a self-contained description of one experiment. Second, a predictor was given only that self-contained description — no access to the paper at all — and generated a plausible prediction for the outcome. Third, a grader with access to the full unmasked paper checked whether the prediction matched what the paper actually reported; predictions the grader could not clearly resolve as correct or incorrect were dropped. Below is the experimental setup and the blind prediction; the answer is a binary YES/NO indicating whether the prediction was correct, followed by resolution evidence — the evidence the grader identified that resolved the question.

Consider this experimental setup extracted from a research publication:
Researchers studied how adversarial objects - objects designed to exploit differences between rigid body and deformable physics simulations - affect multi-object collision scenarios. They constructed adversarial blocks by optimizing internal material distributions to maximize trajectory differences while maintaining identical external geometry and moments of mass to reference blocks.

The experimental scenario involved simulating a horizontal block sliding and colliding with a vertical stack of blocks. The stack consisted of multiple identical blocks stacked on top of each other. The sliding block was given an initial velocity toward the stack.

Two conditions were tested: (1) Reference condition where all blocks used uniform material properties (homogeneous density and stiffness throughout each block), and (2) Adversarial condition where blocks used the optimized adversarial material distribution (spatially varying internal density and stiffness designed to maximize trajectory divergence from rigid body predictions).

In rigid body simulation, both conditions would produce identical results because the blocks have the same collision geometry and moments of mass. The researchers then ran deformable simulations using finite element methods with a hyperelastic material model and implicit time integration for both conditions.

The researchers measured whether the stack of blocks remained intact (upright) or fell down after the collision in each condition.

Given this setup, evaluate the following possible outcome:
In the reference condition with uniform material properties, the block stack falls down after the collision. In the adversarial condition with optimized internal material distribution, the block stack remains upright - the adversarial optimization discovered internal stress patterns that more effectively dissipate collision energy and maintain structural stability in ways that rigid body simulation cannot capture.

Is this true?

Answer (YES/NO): NO